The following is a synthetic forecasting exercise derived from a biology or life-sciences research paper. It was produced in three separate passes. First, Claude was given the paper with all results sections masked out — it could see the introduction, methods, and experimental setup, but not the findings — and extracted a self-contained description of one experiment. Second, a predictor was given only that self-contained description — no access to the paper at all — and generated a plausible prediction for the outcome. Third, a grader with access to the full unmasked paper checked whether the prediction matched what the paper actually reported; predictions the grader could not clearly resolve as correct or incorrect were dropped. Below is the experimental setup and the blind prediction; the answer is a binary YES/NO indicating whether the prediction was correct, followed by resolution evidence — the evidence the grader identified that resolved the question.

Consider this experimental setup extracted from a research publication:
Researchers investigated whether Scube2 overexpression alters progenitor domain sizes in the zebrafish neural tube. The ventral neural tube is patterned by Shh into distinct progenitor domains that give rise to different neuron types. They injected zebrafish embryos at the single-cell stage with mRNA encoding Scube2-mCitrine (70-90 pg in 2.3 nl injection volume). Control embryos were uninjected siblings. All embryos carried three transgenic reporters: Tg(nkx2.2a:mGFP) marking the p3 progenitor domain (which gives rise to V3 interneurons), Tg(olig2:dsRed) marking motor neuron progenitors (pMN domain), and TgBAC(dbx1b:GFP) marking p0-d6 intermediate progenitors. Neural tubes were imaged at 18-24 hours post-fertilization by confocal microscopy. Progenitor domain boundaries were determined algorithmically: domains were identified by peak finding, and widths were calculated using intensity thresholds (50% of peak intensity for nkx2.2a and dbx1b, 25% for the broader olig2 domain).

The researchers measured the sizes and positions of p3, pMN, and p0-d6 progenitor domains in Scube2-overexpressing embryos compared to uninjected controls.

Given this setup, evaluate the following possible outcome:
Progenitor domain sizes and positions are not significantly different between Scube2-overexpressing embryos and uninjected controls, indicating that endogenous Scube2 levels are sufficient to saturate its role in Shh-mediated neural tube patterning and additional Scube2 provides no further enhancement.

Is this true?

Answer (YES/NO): NO